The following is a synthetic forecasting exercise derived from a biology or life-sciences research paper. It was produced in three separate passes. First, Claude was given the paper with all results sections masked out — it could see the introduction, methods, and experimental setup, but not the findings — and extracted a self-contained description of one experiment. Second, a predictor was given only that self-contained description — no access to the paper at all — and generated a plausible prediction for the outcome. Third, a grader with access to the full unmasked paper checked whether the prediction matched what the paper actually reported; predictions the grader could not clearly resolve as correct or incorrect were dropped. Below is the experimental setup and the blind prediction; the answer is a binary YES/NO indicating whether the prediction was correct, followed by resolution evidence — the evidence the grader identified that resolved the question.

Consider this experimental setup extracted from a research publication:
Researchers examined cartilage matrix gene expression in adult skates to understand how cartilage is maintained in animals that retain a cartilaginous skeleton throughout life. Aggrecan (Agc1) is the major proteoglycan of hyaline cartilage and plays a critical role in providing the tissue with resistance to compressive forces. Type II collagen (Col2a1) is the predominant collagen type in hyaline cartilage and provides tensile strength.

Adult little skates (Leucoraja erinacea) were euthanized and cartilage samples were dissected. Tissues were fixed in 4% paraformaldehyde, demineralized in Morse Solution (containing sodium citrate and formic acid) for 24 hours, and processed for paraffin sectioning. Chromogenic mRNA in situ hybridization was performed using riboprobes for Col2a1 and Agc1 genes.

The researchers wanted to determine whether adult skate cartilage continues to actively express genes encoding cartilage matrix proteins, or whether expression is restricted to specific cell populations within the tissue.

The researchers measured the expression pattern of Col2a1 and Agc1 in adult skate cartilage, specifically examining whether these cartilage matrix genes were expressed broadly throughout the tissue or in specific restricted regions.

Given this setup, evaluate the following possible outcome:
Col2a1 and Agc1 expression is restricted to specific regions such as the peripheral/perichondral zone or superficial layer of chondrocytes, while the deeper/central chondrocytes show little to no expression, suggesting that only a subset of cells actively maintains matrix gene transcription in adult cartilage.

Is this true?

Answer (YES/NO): YES